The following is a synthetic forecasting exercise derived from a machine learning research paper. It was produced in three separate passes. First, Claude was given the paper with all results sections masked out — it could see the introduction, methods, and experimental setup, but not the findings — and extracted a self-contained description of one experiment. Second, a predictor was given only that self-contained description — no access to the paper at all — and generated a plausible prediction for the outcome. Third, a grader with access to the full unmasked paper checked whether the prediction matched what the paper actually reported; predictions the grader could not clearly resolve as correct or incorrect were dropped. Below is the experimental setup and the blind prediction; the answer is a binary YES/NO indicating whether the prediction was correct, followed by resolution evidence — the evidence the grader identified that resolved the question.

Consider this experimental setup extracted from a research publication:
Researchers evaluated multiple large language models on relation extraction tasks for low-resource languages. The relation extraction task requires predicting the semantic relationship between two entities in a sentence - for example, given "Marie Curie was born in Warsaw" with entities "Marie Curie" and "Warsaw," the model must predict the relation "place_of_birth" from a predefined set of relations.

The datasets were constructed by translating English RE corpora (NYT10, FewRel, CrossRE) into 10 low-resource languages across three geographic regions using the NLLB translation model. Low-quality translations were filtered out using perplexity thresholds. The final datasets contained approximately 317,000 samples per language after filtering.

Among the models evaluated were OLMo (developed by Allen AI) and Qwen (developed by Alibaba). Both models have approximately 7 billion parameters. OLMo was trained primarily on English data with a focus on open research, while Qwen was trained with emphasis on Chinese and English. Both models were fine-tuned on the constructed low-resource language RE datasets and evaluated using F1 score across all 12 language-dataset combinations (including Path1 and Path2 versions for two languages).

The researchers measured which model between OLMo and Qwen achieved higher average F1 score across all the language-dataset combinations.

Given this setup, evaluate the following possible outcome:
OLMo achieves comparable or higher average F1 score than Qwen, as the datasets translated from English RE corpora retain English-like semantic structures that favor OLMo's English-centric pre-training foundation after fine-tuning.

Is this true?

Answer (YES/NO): YES